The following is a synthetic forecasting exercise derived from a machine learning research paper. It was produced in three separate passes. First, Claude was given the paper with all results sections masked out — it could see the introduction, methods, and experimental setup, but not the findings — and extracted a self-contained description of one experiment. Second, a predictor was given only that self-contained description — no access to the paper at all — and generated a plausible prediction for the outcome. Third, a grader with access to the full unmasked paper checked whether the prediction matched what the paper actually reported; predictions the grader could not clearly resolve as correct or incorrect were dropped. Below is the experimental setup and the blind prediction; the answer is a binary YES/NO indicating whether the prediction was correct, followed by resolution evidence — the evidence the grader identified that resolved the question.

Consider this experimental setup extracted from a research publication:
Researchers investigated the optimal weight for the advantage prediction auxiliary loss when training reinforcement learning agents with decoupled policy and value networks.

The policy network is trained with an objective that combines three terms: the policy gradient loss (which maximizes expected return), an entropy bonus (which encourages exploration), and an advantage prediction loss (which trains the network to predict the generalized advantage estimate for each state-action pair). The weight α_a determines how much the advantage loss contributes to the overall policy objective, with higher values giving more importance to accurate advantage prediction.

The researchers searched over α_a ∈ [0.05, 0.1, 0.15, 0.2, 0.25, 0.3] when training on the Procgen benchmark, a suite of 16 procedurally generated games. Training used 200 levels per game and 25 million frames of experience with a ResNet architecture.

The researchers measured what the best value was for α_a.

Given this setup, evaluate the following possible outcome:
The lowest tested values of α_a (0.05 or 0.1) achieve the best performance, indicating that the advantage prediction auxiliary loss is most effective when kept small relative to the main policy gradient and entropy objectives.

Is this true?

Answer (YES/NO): NO